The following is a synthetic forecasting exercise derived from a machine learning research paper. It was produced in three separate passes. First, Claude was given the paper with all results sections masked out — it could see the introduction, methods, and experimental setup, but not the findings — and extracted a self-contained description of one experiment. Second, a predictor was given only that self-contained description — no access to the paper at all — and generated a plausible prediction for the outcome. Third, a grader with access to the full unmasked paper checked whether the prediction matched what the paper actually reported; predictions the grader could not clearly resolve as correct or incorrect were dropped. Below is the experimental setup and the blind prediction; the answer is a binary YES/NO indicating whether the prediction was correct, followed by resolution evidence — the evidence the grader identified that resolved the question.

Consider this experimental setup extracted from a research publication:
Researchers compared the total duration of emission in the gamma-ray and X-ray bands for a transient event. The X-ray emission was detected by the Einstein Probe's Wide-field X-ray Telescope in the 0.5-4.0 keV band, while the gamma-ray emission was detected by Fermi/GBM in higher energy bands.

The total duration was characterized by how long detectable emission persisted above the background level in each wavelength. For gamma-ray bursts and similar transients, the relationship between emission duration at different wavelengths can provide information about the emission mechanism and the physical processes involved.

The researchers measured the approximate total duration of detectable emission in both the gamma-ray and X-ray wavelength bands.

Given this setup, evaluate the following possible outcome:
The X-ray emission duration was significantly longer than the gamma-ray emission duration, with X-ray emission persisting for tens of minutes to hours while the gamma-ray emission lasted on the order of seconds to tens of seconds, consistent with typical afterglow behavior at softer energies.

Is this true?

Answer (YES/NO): NO